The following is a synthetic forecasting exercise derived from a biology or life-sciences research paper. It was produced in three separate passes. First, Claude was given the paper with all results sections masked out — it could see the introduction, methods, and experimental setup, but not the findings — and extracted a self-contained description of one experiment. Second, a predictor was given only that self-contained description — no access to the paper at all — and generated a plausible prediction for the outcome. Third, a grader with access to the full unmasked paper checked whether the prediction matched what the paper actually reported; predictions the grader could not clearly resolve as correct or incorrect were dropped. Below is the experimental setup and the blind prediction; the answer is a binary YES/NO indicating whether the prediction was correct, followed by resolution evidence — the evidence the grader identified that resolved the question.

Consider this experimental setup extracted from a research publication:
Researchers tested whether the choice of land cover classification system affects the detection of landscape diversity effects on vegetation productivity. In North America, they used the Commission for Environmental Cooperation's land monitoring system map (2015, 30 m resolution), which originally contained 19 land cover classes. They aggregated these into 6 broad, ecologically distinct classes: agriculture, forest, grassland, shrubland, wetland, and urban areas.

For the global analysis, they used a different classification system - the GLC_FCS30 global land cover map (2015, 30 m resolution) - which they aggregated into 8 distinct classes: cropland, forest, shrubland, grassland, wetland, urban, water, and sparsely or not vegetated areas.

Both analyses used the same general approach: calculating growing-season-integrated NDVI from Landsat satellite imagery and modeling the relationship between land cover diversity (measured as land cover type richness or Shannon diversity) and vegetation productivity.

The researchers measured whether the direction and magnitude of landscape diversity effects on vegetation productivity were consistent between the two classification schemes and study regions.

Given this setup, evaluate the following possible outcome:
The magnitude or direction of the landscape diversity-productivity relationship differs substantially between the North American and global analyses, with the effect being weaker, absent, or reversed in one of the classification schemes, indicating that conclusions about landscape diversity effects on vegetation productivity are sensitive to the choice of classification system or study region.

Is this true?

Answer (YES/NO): NO